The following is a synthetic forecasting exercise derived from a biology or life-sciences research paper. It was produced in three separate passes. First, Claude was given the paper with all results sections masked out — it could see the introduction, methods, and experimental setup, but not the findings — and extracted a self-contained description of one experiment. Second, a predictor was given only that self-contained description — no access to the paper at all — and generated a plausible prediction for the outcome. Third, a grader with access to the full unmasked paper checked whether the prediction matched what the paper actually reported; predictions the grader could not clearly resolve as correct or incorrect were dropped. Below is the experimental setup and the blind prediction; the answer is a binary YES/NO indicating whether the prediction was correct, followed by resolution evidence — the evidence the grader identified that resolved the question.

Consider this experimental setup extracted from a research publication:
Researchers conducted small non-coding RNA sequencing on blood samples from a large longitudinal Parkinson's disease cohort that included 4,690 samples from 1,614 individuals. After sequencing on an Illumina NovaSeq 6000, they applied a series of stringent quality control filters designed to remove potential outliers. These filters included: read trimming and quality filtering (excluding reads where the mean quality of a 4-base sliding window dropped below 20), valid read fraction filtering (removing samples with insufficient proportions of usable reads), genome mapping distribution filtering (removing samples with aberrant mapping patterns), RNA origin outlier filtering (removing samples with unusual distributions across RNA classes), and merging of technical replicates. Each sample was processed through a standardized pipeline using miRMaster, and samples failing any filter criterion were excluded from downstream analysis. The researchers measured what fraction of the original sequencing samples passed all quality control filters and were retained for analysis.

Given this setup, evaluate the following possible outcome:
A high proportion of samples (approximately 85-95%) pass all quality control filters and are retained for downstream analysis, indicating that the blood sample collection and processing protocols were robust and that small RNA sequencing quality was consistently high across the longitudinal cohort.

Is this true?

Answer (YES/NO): NO